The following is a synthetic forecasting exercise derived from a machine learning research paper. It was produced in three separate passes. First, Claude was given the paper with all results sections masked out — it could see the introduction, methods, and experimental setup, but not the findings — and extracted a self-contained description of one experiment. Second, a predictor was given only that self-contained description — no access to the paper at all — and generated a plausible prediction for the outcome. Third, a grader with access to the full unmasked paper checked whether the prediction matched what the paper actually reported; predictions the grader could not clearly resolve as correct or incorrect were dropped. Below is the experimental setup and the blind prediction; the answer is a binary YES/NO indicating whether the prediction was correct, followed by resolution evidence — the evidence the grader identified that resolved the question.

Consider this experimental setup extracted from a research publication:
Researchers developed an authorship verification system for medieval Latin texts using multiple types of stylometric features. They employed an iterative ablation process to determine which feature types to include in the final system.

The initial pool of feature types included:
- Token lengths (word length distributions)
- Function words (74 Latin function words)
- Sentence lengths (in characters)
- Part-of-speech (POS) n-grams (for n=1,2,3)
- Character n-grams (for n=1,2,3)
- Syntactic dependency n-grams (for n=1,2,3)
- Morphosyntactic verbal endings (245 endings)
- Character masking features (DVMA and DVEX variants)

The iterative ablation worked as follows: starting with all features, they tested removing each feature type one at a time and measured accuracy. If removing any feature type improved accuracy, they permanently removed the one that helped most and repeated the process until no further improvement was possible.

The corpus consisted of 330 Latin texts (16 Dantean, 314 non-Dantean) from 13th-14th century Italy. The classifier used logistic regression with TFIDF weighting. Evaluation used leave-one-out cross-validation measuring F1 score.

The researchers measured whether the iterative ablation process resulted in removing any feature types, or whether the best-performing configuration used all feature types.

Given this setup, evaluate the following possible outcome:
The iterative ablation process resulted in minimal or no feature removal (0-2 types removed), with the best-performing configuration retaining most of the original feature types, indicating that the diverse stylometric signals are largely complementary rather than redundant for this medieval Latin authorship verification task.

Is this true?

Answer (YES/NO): NO